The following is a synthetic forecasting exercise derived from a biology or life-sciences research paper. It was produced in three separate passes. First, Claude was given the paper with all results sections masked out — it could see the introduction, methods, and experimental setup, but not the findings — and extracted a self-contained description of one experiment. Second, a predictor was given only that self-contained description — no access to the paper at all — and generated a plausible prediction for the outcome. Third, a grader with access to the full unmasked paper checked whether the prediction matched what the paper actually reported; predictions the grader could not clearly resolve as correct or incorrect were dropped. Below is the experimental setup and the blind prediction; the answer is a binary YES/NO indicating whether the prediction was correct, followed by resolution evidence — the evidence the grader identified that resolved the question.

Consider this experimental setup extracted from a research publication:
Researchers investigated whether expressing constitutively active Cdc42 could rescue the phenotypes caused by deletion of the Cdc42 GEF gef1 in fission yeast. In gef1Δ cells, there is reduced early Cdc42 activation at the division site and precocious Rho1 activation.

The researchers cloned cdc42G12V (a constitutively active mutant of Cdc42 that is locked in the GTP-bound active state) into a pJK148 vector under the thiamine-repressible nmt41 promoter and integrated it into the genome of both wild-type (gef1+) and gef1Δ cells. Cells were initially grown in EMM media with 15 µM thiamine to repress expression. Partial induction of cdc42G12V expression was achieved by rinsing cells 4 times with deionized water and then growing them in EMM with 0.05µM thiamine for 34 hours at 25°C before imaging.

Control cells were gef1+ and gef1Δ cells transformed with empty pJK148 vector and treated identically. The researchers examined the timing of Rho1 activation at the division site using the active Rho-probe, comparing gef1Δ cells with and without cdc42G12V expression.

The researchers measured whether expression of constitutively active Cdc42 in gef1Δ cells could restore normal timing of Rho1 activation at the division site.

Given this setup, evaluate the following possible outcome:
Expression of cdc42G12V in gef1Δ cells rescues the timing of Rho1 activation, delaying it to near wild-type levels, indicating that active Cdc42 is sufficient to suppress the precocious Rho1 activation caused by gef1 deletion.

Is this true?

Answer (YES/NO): YES